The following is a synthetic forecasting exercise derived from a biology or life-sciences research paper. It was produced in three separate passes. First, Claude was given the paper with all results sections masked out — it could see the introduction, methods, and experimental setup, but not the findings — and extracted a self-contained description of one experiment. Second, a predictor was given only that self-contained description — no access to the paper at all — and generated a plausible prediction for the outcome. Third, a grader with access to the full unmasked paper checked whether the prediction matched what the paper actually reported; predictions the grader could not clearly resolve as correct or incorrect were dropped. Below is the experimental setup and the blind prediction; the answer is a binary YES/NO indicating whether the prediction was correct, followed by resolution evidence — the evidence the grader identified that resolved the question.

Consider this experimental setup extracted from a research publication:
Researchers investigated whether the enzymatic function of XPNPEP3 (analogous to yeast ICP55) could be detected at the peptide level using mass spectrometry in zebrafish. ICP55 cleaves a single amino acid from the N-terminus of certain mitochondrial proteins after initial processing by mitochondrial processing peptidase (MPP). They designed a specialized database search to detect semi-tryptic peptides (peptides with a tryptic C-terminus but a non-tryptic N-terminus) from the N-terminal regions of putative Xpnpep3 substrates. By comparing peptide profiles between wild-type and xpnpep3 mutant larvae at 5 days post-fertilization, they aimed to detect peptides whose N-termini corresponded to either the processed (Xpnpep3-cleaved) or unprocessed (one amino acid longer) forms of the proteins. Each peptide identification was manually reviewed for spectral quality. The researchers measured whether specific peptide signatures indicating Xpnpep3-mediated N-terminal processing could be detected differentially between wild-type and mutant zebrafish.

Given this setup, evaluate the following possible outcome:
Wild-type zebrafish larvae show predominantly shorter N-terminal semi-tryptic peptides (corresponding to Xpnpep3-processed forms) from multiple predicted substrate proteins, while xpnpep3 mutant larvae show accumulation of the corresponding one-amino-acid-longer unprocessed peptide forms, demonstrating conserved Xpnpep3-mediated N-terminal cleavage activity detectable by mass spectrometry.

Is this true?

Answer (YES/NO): YES